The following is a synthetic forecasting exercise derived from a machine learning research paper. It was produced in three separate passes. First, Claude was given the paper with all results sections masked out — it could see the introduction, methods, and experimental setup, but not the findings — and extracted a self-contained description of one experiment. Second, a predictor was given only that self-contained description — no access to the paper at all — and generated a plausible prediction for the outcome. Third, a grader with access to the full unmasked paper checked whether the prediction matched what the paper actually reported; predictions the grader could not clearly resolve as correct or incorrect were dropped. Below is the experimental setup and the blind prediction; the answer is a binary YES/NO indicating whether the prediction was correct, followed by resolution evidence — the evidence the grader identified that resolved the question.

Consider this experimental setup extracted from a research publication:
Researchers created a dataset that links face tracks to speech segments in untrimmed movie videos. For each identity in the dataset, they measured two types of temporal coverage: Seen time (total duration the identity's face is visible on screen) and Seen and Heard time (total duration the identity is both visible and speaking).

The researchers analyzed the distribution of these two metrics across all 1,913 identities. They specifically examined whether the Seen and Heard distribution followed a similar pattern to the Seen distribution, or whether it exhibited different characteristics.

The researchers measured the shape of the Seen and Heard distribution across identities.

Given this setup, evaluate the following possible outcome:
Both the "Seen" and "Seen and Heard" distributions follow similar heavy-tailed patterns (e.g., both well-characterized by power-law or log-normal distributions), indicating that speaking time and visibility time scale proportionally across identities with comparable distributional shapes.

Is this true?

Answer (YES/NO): NO